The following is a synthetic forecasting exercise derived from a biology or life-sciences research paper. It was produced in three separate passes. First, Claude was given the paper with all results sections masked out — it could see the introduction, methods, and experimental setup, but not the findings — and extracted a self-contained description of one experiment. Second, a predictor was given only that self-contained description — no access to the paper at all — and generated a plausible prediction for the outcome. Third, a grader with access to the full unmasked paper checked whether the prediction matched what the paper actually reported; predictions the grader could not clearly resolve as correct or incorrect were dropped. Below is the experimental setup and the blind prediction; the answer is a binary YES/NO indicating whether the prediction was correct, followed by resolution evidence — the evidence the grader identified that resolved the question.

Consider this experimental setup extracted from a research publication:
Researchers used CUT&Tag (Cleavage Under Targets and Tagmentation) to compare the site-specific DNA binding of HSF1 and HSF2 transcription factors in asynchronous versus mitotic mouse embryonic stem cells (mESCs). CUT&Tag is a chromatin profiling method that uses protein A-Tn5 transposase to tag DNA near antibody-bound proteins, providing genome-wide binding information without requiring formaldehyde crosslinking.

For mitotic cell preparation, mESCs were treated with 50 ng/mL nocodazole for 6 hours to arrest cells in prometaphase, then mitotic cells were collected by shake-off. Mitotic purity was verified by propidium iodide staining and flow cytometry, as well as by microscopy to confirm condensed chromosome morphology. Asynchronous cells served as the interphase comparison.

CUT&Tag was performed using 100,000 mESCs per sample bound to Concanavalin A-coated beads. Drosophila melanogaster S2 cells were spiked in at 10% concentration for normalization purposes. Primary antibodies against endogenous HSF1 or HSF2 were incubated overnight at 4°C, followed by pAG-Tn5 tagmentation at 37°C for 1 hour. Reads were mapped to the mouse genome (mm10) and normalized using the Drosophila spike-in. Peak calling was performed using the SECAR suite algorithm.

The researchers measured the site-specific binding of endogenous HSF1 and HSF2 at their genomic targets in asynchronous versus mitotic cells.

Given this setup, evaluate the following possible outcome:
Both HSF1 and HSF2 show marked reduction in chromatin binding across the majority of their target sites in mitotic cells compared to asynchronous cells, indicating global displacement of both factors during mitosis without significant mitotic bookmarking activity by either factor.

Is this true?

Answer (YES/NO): NO